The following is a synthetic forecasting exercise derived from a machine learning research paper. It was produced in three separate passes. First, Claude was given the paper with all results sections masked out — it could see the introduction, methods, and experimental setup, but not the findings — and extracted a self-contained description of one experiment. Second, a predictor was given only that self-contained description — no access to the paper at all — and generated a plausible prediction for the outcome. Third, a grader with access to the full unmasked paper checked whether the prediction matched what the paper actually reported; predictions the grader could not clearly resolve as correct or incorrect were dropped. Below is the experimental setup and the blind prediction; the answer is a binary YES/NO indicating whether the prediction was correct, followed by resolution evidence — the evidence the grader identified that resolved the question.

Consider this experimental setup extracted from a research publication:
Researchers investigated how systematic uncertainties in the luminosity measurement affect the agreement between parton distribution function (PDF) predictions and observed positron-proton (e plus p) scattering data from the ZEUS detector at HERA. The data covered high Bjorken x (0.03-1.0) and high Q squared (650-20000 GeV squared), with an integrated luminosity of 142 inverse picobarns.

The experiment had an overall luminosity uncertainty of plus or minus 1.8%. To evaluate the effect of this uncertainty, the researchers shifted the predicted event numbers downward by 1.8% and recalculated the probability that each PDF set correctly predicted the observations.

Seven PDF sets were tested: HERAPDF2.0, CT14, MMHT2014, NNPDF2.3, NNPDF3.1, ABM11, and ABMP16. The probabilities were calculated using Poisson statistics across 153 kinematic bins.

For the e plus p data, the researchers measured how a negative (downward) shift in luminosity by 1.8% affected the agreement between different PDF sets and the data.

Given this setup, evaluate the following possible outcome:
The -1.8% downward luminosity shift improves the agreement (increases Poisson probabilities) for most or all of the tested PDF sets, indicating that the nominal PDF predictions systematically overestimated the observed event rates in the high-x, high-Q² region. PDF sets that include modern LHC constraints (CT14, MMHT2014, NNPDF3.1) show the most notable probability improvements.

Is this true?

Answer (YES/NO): NO